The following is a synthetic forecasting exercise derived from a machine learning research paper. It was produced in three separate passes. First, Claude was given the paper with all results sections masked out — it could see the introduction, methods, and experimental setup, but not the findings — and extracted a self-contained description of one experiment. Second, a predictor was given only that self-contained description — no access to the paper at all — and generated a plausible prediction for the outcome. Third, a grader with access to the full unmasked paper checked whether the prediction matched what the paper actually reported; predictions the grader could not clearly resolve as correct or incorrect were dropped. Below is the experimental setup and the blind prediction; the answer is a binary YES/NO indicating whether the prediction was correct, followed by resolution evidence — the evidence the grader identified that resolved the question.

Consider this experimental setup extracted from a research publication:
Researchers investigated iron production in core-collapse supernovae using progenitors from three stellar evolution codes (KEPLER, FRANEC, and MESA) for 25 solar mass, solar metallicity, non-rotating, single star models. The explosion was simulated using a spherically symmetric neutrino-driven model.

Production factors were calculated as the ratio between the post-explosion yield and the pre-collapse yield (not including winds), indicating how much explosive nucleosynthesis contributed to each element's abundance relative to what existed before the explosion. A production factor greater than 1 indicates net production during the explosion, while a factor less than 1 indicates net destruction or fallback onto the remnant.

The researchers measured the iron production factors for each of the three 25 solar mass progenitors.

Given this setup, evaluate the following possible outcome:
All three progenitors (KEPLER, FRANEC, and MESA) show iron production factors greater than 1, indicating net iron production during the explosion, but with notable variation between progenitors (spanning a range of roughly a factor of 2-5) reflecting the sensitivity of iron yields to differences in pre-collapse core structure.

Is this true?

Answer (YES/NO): NO